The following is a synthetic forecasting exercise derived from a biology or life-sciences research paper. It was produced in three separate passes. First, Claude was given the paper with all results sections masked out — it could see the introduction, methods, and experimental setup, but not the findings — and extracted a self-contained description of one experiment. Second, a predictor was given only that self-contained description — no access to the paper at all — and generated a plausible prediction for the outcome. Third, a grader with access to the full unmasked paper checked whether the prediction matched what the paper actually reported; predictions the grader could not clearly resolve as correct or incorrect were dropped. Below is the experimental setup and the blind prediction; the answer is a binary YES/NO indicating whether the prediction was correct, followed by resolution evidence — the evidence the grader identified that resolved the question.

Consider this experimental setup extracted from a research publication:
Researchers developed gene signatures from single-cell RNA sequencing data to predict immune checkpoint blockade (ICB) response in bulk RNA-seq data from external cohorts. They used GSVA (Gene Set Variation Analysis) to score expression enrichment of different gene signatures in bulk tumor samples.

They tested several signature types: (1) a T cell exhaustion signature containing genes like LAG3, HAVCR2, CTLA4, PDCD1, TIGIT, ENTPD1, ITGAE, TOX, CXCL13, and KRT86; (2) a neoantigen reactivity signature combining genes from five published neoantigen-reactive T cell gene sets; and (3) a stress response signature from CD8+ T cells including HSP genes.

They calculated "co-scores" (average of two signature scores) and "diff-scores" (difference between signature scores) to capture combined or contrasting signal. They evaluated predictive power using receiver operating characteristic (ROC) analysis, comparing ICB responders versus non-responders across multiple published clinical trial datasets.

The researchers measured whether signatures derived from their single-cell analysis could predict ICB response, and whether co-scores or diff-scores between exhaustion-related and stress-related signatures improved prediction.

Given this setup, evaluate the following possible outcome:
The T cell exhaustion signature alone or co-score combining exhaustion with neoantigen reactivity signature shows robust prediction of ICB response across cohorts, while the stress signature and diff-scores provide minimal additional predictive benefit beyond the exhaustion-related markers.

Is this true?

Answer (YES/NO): NO